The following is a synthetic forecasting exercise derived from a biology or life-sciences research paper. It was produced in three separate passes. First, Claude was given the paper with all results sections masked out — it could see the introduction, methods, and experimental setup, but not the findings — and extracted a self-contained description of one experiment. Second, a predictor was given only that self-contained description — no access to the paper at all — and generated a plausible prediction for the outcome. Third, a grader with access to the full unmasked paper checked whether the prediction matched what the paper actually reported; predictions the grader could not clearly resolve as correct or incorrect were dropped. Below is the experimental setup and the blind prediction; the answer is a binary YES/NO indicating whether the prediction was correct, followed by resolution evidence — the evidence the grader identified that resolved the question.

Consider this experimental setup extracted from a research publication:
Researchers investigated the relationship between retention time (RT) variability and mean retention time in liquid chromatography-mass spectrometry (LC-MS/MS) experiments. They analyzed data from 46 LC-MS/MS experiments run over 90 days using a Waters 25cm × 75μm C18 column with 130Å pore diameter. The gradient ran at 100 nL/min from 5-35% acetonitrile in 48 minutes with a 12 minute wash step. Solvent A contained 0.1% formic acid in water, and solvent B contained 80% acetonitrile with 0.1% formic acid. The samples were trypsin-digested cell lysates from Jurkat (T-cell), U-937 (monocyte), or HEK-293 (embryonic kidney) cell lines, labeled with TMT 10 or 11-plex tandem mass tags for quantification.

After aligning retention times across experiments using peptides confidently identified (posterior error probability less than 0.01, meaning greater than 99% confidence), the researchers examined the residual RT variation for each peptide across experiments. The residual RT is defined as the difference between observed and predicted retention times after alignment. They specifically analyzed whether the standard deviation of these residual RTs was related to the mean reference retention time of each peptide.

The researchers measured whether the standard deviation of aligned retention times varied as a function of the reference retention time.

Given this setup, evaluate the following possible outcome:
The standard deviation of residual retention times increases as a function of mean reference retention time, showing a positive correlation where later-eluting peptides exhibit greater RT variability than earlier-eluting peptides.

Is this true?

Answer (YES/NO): YES